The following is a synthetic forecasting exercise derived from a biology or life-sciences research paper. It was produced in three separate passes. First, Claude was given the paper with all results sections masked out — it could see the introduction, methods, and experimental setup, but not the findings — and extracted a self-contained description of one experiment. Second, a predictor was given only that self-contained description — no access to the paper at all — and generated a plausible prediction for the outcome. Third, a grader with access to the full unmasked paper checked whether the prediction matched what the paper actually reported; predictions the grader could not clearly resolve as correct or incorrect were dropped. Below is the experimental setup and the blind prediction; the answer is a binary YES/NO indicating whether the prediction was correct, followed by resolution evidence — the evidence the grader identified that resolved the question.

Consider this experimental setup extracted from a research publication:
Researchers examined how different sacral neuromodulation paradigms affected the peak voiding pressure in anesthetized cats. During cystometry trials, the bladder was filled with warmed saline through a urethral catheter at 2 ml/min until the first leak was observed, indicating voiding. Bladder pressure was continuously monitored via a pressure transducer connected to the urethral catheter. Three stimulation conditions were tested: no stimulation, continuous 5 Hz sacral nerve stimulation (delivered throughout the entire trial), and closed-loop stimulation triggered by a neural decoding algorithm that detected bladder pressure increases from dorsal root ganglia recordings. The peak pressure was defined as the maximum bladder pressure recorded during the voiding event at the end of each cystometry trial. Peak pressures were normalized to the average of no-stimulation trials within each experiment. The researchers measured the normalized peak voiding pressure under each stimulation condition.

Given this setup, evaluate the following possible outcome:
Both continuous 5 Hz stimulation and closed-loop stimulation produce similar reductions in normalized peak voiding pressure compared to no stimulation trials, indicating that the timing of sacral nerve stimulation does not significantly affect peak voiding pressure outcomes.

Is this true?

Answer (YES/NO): NO